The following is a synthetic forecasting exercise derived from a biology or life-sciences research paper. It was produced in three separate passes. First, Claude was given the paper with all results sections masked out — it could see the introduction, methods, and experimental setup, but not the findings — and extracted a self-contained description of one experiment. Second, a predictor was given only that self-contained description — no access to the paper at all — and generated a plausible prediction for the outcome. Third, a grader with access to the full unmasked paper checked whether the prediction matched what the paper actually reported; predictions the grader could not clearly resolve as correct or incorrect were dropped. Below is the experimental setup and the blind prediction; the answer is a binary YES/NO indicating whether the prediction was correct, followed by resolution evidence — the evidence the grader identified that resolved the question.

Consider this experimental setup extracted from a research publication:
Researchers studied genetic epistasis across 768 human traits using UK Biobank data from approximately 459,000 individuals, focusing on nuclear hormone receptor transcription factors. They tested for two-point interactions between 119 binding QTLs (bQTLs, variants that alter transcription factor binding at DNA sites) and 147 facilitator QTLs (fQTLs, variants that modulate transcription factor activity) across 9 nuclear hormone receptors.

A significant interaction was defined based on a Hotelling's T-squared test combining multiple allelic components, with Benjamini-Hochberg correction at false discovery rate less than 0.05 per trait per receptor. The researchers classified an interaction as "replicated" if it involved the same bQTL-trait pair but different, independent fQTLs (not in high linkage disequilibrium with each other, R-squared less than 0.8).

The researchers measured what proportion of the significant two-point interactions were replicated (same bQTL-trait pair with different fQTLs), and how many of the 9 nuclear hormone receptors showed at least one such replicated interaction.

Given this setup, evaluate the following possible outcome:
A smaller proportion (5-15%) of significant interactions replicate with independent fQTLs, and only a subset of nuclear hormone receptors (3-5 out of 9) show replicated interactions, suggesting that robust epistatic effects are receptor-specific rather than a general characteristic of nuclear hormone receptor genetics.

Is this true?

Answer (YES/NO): NO